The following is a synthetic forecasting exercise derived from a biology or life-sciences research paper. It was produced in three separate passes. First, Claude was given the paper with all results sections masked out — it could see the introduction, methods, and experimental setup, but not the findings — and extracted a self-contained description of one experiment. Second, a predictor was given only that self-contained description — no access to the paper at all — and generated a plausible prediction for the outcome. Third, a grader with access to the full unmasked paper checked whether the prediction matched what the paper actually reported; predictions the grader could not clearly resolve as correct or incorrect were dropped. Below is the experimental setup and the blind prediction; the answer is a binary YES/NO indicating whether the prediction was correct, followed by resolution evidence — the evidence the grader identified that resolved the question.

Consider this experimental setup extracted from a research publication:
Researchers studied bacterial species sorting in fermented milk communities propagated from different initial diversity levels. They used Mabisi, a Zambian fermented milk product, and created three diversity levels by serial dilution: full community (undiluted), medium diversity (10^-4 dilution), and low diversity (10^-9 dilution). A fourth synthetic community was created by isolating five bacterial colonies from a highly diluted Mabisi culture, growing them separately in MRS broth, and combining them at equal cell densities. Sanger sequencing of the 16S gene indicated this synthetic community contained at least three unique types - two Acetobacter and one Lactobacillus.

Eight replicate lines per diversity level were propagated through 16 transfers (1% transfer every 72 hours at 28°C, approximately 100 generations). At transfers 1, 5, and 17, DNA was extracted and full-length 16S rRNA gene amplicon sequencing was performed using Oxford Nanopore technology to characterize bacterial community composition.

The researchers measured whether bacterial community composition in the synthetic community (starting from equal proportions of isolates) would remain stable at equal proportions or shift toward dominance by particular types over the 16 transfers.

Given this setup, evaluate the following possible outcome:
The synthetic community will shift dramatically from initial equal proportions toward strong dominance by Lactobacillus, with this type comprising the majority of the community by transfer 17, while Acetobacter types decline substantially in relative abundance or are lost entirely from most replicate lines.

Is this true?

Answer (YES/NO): NO